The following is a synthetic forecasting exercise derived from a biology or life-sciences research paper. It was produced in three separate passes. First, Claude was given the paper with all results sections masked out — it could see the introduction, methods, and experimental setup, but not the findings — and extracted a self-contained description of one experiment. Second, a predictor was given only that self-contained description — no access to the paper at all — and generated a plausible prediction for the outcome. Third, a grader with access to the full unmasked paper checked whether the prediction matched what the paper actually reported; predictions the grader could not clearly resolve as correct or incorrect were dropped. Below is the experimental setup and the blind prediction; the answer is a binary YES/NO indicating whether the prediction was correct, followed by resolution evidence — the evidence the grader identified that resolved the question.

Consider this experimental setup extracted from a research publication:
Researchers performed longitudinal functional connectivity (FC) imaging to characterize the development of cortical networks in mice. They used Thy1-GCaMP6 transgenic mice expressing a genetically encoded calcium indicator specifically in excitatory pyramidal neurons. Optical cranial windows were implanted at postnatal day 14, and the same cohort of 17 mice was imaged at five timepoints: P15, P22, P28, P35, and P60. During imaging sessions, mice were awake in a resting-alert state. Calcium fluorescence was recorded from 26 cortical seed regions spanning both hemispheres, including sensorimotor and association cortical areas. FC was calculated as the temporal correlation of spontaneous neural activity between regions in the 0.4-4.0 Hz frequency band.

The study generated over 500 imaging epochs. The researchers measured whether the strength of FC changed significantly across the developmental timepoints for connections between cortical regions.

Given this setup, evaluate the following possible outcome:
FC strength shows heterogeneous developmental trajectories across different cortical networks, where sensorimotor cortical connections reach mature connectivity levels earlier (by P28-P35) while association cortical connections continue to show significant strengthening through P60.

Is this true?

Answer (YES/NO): NO